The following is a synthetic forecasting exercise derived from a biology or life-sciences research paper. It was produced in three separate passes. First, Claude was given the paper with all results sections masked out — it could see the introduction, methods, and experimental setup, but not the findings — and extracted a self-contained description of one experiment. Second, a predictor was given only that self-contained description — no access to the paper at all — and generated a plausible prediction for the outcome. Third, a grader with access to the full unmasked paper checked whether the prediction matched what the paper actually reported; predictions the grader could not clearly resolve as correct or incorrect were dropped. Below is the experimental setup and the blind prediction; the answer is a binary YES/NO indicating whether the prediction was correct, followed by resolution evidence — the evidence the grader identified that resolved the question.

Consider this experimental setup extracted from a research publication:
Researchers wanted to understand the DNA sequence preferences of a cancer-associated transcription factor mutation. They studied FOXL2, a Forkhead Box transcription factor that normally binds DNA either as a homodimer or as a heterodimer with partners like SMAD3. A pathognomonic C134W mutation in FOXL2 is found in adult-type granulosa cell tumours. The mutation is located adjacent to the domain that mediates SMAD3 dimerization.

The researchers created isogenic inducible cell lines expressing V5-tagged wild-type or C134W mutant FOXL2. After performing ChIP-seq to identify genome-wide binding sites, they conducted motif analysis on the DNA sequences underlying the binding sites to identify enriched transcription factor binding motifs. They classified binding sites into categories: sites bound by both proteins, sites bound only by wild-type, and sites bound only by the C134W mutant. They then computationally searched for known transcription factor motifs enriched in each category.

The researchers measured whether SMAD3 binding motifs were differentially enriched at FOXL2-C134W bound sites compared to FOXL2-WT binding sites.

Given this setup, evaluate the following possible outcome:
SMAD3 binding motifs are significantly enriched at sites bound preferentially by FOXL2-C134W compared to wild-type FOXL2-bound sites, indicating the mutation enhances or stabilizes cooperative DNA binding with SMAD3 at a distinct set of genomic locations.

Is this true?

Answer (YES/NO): YES